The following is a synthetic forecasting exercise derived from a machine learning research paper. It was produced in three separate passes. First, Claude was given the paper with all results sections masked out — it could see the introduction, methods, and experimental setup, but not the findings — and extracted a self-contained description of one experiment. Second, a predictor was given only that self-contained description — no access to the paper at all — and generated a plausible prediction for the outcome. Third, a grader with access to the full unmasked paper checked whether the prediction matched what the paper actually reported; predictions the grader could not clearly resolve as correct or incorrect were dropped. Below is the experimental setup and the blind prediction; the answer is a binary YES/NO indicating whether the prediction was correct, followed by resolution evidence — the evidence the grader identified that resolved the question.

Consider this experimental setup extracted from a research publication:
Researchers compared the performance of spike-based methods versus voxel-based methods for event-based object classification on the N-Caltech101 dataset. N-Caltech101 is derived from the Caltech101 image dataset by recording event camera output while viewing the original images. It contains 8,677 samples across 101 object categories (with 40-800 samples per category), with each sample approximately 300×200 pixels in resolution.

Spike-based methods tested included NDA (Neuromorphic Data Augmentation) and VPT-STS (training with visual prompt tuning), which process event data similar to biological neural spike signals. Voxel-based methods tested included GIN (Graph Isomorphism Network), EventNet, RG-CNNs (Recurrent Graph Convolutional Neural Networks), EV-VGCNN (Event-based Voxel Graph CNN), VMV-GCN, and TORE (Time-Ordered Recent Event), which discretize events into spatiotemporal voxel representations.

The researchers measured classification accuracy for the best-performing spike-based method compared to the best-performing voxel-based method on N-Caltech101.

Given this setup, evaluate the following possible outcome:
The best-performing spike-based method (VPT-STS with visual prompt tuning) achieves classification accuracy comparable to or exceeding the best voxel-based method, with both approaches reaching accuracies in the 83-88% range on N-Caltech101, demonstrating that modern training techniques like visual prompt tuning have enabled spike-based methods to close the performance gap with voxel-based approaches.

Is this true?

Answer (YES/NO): NO